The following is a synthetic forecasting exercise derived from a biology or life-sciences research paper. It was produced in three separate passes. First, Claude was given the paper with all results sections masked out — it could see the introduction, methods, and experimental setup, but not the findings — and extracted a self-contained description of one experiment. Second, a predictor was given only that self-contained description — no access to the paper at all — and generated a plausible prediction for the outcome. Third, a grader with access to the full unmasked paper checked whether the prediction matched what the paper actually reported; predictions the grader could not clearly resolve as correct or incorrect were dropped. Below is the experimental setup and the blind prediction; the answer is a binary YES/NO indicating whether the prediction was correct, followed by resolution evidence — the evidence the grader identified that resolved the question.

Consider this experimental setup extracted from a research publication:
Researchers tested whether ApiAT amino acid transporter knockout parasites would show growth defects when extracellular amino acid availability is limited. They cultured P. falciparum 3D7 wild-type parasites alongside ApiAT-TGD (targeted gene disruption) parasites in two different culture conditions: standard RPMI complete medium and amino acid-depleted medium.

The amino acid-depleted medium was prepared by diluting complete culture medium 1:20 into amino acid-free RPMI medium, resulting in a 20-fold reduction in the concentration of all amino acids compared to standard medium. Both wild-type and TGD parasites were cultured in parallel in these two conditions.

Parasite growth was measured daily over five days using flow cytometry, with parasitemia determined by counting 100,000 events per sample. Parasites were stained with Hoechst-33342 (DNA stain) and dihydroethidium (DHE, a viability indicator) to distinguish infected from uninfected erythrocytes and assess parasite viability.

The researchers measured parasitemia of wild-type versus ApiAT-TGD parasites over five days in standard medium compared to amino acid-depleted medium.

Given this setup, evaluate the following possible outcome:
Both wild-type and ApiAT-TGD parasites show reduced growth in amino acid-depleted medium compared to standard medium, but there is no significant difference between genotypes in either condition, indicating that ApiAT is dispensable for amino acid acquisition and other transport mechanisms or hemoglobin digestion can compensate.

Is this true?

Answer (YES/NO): NO